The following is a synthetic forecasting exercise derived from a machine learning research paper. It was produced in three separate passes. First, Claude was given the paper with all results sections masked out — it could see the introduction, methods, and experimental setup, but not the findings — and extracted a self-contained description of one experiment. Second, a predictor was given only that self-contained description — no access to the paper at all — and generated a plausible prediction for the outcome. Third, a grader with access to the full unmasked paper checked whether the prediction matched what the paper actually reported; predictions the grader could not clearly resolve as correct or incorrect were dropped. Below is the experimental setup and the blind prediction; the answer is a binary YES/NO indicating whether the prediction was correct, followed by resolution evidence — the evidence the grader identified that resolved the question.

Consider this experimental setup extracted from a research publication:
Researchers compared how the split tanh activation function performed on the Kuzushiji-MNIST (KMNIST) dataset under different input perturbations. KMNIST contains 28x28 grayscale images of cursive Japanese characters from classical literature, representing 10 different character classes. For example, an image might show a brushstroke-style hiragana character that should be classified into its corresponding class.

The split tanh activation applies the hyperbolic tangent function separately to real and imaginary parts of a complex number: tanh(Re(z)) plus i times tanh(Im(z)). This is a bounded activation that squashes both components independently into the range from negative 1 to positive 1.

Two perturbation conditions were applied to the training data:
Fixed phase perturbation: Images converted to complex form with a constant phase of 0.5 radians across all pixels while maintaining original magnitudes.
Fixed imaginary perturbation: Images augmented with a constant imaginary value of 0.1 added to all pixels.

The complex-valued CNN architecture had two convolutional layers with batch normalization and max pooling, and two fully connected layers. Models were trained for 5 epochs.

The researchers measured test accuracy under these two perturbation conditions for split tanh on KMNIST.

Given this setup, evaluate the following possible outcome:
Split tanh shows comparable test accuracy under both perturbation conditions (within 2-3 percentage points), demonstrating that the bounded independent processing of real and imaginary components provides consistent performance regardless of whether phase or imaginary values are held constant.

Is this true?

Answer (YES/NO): NO